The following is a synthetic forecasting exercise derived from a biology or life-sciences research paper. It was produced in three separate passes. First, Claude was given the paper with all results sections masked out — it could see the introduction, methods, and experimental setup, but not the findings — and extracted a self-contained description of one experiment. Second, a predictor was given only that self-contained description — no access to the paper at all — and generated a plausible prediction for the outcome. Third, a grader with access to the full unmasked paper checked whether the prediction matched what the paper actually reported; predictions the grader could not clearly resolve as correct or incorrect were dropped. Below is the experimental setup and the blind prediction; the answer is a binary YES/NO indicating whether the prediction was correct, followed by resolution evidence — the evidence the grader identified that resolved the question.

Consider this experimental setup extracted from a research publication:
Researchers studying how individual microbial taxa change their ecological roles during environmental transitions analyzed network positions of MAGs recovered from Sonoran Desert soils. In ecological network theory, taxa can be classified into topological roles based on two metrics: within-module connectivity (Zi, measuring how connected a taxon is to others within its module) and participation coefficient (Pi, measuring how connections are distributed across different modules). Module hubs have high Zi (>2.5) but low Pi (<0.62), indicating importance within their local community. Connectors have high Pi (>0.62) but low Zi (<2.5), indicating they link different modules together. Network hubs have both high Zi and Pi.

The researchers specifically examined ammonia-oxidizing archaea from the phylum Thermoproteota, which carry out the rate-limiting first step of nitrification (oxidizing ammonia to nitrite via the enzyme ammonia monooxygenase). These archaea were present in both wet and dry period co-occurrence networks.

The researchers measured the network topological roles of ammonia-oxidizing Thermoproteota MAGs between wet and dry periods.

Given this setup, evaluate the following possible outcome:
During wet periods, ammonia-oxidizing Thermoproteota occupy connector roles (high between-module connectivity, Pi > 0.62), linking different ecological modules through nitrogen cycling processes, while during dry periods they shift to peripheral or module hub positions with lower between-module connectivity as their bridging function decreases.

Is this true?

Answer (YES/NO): NO